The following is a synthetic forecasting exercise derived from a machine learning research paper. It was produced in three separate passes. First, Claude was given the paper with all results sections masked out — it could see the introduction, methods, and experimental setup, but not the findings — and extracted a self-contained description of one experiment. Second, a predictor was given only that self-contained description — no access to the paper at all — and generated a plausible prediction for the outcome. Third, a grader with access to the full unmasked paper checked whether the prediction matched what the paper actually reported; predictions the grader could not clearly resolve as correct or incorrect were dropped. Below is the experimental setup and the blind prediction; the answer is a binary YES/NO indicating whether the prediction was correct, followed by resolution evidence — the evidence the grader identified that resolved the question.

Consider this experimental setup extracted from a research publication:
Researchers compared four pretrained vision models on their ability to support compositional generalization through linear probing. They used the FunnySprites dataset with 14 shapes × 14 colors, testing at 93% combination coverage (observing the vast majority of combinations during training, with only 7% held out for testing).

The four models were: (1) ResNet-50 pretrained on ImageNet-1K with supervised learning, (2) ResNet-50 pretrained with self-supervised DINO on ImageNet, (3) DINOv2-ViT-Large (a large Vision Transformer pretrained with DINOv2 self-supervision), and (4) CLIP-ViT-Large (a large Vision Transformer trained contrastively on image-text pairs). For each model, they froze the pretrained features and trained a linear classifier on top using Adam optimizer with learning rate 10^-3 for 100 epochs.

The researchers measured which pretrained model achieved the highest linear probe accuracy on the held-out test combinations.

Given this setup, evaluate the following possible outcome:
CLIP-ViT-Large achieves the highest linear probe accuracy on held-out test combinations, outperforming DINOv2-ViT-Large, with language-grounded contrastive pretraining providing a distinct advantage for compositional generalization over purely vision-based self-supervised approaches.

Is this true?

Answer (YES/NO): NO